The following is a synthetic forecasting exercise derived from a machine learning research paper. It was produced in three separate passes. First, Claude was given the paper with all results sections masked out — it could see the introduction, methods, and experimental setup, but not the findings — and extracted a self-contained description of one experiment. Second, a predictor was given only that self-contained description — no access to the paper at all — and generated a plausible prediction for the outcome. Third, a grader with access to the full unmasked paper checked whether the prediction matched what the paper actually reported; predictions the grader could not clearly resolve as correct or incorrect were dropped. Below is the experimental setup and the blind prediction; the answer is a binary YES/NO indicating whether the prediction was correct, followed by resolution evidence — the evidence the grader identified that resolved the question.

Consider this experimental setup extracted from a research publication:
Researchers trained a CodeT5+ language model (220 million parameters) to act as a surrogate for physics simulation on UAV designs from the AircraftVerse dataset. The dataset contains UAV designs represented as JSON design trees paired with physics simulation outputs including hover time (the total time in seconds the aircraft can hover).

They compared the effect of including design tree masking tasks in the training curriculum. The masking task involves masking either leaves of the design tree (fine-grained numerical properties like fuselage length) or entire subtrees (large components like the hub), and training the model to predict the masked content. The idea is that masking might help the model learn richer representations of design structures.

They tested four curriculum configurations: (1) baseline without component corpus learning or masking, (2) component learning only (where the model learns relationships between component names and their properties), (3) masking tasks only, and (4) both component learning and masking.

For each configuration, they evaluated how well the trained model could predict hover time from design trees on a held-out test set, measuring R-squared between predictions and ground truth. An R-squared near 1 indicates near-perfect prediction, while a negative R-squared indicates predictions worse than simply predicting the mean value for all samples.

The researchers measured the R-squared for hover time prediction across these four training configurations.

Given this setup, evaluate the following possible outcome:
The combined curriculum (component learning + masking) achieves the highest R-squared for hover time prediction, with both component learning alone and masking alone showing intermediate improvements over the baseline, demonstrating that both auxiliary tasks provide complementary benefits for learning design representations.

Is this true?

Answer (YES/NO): NO